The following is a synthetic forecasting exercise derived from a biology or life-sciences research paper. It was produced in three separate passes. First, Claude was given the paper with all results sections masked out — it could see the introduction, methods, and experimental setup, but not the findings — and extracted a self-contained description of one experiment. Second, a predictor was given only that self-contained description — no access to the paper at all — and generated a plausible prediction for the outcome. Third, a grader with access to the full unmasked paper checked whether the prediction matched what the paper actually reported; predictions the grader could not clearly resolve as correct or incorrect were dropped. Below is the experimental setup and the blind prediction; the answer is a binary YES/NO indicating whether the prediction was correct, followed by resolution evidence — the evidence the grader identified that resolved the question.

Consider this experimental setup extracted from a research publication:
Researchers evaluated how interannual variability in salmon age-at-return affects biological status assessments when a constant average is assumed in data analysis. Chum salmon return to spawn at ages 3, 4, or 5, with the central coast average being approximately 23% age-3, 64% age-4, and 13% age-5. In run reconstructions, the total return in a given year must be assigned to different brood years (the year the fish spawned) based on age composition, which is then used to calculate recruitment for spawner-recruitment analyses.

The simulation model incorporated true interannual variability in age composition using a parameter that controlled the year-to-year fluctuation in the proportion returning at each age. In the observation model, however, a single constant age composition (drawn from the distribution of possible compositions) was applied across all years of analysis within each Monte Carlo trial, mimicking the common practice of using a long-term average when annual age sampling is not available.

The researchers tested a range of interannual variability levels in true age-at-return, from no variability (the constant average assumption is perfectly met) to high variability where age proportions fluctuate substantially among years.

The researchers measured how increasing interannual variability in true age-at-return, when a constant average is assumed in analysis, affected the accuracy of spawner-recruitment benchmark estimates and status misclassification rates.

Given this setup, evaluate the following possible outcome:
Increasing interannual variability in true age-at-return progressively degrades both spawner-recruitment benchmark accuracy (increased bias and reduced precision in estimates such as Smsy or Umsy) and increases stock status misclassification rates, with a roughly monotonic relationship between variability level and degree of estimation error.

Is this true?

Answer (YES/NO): NO